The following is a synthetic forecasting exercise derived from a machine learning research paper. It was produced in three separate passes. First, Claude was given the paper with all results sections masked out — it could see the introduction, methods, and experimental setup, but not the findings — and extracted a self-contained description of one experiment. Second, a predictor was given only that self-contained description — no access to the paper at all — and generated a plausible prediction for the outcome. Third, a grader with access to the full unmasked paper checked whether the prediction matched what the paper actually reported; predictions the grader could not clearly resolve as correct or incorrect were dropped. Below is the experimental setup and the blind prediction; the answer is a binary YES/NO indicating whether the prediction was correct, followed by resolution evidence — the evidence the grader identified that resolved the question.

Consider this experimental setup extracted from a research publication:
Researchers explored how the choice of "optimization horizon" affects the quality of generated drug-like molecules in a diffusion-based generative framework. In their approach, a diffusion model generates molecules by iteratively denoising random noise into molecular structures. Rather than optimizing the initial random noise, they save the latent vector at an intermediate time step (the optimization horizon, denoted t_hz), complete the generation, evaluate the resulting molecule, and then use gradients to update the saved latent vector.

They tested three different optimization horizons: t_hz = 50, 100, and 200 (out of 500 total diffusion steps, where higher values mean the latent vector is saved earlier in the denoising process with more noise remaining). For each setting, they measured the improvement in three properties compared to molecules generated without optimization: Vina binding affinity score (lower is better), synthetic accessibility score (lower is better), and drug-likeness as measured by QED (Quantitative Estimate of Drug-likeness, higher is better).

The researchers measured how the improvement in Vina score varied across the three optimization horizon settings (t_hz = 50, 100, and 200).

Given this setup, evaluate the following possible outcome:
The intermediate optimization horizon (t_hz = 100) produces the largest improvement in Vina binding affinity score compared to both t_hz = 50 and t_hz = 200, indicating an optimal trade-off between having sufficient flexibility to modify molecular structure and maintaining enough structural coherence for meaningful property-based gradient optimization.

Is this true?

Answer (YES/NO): NO